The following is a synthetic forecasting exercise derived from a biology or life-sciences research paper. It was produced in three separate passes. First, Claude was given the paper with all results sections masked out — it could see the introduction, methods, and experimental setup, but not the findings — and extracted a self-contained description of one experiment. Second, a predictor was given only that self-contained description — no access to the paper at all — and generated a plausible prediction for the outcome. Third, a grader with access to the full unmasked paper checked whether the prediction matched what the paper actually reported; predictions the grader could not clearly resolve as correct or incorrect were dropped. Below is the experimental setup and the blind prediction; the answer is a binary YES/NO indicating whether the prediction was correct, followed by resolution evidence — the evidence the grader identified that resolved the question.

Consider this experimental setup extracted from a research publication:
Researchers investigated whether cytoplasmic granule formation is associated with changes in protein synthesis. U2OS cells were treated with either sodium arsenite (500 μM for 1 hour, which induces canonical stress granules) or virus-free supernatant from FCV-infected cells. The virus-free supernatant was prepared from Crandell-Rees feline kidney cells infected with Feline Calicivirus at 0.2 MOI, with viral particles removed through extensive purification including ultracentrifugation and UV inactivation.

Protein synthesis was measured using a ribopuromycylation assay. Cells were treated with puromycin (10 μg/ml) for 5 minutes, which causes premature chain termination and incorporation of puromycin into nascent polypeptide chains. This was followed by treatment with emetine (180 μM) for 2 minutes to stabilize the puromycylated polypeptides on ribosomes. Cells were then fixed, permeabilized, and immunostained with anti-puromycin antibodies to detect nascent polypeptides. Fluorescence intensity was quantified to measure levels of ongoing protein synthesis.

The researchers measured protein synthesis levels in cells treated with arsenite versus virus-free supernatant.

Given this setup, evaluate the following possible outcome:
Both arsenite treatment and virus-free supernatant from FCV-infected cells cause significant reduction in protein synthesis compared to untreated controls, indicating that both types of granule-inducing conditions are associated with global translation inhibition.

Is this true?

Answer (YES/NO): YES